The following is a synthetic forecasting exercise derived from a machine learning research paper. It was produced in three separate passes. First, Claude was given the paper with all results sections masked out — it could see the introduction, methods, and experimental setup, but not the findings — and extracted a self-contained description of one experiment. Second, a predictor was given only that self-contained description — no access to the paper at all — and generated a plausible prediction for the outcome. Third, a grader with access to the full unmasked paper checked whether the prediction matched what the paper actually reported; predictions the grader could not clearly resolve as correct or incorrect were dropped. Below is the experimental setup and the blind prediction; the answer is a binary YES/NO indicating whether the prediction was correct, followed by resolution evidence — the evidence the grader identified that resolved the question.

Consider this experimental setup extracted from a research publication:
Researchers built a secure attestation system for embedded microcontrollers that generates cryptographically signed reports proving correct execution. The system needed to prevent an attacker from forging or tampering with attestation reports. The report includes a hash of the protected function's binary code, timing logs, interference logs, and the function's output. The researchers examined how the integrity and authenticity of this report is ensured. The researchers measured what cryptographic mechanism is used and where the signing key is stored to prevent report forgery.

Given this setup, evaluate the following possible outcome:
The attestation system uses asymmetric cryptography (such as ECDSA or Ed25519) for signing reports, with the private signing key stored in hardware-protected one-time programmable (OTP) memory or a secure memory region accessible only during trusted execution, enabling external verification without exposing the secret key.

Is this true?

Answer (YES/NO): NO